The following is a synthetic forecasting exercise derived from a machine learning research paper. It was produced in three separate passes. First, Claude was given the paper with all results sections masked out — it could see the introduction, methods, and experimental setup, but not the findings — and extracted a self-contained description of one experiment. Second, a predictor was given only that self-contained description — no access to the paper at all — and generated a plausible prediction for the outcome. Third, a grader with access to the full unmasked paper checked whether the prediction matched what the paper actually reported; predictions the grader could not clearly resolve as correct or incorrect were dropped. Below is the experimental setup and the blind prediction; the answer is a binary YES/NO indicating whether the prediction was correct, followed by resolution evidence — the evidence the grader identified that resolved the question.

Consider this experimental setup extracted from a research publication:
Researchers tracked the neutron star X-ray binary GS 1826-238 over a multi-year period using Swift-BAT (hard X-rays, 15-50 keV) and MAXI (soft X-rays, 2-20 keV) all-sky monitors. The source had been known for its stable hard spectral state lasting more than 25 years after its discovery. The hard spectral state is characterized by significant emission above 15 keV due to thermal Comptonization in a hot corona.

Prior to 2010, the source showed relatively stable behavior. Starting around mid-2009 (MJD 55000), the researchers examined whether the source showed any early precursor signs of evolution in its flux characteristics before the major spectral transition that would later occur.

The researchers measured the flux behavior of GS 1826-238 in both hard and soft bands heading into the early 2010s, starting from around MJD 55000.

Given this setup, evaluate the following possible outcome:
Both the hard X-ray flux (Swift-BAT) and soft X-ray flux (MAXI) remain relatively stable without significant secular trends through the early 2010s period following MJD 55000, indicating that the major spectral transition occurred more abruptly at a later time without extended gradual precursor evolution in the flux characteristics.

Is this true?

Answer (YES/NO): NO